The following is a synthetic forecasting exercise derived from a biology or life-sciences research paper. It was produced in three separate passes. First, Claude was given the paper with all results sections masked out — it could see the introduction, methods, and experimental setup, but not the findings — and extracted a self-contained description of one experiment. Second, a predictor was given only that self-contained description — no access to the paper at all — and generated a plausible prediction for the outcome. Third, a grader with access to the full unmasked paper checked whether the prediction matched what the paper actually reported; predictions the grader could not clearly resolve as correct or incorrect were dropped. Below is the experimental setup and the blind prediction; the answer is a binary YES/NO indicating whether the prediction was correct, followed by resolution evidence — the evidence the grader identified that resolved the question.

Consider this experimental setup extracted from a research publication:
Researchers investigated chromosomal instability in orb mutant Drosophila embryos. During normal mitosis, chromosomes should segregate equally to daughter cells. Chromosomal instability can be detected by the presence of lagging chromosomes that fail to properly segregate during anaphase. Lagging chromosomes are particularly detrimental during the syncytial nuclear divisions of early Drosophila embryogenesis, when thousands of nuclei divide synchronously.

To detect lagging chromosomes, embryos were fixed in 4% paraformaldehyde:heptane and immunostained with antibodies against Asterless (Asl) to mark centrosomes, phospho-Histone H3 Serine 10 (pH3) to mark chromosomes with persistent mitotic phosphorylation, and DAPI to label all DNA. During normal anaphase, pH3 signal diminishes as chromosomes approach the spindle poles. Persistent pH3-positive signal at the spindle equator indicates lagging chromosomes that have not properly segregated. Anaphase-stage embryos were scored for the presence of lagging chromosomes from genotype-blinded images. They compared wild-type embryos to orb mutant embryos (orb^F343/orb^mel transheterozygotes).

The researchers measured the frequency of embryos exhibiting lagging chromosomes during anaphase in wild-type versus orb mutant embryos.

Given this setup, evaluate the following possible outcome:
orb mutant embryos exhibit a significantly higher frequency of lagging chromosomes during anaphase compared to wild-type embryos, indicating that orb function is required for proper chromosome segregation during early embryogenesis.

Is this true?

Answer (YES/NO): YES